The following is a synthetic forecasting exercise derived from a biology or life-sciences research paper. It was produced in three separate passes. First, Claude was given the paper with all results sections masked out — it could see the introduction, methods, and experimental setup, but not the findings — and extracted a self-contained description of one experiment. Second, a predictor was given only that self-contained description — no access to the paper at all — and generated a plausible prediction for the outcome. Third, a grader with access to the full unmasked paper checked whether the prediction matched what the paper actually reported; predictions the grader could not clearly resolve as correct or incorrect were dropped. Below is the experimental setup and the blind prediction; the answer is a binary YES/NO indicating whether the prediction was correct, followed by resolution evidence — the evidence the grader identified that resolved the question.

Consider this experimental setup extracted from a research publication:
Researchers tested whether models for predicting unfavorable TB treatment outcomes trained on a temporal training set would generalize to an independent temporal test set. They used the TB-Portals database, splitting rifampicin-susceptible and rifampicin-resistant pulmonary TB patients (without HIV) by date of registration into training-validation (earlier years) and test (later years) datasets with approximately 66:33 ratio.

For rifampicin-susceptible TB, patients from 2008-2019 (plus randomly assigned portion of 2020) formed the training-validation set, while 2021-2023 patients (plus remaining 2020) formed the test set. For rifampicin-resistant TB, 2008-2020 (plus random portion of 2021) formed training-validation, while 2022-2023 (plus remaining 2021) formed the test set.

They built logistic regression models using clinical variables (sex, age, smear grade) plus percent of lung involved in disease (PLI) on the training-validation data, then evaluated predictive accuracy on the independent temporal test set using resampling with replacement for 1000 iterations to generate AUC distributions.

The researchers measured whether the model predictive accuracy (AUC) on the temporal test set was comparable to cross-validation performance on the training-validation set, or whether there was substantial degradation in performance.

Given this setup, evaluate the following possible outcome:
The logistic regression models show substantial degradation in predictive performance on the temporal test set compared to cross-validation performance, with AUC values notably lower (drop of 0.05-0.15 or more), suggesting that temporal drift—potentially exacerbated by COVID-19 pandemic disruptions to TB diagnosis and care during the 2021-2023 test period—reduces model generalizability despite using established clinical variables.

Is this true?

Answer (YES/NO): NO